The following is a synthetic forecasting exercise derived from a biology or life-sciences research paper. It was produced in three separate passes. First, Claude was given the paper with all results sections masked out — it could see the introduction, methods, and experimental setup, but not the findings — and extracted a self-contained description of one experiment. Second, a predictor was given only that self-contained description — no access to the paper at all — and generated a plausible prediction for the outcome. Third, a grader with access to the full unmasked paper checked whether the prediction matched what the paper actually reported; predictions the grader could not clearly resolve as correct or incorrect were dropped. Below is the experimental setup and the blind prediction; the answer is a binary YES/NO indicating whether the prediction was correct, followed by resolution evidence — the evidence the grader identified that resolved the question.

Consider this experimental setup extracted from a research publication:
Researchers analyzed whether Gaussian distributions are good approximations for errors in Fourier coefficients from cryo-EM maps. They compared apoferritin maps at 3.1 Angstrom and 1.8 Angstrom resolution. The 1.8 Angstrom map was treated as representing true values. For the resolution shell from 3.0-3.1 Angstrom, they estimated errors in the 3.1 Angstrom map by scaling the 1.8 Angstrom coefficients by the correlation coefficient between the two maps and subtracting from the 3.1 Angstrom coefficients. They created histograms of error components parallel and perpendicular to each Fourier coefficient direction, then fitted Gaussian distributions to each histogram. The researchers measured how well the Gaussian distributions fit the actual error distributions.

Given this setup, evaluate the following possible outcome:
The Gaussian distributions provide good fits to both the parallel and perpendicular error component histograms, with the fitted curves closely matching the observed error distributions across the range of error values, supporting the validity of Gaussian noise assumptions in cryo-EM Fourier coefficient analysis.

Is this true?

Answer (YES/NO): YES